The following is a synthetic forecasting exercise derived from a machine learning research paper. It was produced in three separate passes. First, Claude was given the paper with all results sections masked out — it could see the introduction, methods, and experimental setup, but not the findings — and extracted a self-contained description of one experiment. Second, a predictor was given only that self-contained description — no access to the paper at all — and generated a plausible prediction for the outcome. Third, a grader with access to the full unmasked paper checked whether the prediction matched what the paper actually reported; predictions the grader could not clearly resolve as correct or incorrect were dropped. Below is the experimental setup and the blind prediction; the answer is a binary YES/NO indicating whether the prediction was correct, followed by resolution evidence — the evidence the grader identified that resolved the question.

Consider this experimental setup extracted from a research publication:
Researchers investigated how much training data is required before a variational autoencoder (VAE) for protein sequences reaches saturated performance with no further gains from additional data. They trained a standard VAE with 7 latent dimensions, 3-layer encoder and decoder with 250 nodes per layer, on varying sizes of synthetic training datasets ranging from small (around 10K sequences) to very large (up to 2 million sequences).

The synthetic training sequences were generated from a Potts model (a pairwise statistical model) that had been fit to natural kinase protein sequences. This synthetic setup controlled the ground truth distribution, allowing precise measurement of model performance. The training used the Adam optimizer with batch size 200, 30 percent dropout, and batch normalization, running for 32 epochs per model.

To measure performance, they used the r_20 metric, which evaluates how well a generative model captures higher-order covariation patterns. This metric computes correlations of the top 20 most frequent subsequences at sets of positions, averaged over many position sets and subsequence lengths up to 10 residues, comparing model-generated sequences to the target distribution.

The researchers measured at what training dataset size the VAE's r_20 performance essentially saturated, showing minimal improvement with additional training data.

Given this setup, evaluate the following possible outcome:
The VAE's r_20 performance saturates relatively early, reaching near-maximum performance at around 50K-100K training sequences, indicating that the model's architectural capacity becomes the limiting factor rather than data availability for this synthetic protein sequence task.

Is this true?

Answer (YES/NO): NO